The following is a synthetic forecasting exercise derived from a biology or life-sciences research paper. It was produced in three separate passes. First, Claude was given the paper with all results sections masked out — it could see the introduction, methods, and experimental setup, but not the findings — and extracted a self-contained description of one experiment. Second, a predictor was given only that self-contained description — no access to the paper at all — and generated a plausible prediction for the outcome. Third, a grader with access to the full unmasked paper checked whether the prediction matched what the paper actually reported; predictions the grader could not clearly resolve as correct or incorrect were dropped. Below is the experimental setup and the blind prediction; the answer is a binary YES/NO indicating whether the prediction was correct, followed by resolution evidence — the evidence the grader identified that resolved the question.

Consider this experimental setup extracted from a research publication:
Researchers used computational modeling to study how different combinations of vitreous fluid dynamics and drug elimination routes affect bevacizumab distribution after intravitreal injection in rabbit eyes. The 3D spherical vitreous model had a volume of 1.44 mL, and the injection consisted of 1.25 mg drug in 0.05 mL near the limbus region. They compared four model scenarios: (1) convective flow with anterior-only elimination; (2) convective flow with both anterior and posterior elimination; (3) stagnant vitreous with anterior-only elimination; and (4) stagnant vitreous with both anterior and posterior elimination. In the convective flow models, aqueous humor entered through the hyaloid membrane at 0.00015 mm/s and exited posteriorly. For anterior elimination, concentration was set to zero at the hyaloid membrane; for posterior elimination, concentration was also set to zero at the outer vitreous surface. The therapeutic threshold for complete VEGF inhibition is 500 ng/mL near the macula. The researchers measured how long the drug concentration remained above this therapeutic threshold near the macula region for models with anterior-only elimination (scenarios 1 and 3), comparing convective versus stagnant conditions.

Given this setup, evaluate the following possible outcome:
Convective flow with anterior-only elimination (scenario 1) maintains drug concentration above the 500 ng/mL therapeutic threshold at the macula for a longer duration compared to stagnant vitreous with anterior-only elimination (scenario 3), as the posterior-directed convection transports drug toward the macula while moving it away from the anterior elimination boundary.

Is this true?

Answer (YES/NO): NO